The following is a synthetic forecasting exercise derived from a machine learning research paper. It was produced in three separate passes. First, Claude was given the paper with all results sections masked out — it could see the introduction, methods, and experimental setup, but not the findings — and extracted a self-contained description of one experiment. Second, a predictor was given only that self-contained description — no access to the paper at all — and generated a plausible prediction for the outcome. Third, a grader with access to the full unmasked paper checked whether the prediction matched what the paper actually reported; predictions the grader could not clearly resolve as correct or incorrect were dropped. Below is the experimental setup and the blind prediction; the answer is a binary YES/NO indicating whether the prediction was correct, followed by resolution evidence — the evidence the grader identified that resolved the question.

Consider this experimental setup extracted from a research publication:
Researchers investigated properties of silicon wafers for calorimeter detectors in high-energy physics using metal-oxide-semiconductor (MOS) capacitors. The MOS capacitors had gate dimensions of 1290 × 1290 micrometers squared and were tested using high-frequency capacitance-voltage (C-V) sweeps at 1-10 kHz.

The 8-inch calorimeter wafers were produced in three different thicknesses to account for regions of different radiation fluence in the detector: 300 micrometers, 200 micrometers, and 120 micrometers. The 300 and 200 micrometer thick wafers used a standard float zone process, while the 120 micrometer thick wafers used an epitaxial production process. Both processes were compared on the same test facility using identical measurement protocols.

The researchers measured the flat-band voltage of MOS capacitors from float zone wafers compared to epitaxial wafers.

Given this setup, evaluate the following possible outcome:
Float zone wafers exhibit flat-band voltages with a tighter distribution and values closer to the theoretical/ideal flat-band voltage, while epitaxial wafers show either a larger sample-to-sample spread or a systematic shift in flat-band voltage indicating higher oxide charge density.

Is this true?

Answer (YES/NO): NO